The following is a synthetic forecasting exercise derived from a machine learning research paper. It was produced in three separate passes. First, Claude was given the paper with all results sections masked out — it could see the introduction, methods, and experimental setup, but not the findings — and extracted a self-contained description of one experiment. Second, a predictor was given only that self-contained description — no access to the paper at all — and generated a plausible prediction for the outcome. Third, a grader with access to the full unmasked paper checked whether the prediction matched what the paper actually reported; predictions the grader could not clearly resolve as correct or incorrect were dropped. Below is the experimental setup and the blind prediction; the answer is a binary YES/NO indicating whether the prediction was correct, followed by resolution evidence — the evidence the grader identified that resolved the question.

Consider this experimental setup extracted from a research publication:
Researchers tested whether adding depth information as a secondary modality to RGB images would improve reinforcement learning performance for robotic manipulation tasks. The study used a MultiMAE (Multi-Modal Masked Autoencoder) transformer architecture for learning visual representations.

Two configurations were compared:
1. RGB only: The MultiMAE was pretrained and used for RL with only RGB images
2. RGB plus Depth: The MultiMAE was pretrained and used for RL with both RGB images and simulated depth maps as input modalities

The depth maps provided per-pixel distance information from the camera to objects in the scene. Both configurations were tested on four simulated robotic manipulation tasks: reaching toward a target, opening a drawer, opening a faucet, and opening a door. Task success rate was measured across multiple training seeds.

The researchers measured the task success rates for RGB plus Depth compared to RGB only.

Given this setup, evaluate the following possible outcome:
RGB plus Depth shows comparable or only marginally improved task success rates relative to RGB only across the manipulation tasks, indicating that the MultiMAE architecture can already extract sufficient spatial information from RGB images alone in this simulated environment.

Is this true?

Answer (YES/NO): NO